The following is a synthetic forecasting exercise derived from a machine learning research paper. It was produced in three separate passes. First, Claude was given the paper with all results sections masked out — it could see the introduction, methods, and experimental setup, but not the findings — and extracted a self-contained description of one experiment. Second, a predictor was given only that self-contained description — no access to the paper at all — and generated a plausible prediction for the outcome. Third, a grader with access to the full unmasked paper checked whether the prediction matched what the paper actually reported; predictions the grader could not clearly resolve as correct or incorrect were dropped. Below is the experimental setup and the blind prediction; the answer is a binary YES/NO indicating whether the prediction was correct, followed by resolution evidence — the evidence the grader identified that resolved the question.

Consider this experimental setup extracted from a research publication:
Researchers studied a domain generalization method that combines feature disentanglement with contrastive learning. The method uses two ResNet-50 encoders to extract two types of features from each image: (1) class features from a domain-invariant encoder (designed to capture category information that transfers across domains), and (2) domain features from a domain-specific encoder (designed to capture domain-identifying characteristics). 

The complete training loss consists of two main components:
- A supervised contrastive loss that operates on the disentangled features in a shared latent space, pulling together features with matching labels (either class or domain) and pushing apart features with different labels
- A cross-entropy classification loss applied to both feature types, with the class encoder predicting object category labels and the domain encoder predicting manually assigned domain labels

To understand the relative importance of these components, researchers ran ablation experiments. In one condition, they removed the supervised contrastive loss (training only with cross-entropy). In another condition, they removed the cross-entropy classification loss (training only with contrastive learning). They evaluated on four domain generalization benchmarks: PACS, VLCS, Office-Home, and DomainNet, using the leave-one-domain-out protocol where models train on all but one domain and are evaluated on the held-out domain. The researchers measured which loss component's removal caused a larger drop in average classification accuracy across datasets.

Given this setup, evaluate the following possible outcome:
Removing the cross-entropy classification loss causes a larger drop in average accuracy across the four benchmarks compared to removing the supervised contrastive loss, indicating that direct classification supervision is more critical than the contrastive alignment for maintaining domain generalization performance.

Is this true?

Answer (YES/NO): NO